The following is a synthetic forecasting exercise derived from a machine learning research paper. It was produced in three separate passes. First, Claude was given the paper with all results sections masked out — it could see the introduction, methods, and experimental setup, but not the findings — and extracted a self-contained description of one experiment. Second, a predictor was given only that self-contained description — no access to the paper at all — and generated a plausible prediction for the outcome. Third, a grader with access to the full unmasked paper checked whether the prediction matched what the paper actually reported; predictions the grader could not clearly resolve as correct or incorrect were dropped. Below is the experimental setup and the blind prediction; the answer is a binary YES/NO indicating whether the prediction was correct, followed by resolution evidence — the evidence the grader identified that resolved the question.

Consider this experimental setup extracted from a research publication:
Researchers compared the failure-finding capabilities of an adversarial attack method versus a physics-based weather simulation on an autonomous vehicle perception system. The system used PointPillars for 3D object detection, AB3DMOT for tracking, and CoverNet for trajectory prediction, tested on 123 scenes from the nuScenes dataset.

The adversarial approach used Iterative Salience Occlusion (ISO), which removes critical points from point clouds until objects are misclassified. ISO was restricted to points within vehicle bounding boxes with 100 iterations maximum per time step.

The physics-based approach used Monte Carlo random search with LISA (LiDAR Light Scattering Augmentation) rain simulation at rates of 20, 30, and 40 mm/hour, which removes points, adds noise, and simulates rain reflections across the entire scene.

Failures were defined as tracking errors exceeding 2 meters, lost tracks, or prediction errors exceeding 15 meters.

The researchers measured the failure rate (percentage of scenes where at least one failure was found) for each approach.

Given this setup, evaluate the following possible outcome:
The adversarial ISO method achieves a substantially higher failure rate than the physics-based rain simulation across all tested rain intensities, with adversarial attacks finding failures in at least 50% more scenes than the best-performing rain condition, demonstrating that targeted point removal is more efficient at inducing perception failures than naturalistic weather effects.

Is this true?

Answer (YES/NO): YES